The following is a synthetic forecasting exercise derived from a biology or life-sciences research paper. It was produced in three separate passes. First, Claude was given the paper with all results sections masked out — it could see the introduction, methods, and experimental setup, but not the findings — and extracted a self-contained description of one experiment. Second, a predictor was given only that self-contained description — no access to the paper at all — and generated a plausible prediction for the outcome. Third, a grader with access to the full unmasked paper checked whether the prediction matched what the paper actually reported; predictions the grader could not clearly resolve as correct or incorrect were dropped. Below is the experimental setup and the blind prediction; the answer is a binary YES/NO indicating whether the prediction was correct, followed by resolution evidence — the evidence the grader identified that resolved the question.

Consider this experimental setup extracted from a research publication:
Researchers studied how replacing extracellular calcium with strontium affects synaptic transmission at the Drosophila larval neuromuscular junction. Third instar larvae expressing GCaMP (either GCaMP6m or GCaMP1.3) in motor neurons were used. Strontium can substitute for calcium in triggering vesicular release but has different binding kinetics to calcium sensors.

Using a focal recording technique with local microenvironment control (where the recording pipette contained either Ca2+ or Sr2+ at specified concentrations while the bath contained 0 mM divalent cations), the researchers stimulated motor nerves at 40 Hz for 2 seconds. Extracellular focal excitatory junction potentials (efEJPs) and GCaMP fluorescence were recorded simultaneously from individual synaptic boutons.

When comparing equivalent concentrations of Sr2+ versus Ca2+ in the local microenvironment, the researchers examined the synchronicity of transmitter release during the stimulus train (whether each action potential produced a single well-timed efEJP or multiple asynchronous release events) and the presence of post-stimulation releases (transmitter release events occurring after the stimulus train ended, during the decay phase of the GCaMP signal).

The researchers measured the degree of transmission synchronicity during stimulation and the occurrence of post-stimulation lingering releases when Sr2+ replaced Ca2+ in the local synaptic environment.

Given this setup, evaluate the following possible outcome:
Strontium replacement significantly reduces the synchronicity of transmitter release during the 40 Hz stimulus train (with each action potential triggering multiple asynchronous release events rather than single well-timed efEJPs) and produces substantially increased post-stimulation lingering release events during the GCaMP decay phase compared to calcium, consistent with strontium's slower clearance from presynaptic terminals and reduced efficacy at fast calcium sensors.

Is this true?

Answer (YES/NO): YES